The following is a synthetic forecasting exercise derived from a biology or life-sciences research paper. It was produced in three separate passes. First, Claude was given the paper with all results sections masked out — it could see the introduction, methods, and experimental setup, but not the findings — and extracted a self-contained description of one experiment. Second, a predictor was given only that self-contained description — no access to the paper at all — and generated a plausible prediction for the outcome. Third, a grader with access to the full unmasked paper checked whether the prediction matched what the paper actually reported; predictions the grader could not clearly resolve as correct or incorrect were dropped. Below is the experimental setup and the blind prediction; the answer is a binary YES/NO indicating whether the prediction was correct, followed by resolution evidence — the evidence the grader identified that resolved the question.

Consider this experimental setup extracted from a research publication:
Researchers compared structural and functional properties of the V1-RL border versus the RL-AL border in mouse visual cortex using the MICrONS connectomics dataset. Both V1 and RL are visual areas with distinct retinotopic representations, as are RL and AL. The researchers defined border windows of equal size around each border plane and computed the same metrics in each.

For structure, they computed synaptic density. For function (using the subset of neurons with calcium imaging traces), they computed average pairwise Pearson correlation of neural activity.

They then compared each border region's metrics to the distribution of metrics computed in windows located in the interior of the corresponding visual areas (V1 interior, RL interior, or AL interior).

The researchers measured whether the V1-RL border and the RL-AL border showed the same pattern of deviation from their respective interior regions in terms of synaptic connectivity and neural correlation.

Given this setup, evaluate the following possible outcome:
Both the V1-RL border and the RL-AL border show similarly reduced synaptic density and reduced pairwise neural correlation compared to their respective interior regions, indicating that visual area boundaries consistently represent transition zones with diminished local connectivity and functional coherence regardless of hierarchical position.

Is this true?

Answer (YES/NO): NO